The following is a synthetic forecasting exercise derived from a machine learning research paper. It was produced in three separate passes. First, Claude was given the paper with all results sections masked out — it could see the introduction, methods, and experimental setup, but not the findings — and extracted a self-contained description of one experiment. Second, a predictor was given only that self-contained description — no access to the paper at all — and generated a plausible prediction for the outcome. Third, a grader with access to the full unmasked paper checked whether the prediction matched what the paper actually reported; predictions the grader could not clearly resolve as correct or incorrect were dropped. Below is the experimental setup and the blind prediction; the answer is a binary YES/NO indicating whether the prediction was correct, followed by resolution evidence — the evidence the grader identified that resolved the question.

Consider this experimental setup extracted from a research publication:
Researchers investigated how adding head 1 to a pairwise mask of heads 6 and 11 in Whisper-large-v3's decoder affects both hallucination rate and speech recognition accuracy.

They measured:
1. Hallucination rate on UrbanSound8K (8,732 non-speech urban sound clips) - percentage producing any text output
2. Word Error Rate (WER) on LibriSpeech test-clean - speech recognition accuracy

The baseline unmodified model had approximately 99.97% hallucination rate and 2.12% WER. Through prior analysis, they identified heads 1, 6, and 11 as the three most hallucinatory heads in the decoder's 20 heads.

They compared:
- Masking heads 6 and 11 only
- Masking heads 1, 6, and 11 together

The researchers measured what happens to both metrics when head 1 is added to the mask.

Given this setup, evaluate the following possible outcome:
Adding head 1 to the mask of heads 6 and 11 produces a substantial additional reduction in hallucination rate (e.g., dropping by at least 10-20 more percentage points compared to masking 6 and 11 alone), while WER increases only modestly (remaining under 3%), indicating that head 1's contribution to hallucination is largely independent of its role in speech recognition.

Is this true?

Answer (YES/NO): NO